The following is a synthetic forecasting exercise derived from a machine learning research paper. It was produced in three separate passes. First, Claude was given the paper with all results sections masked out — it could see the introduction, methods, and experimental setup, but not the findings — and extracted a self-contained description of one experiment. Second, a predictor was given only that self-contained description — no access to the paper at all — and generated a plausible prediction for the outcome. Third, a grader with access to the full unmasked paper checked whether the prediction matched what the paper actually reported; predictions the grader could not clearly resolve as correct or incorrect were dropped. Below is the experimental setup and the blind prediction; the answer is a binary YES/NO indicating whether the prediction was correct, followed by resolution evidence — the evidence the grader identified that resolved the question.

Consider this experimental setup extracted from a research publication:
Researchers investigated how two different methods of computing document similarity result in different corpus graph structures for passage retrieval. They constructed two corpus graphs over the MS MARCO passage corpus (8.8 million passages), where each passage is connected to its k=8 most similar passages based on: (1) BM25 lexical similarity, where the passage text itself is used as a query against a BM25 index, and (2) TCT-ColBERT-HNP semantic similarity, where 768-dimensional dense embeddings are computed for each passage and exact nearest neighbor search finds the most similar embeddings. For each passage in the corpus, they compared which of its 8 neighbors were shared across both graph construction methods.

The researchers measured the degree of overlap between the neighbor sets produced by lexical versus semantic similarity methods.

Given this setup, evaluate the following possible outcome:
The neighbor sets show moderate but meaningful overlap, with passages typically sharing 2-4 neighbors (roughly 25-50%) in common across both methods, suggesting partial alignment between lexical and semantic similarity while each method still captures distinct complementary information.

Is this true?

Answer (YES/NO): NO